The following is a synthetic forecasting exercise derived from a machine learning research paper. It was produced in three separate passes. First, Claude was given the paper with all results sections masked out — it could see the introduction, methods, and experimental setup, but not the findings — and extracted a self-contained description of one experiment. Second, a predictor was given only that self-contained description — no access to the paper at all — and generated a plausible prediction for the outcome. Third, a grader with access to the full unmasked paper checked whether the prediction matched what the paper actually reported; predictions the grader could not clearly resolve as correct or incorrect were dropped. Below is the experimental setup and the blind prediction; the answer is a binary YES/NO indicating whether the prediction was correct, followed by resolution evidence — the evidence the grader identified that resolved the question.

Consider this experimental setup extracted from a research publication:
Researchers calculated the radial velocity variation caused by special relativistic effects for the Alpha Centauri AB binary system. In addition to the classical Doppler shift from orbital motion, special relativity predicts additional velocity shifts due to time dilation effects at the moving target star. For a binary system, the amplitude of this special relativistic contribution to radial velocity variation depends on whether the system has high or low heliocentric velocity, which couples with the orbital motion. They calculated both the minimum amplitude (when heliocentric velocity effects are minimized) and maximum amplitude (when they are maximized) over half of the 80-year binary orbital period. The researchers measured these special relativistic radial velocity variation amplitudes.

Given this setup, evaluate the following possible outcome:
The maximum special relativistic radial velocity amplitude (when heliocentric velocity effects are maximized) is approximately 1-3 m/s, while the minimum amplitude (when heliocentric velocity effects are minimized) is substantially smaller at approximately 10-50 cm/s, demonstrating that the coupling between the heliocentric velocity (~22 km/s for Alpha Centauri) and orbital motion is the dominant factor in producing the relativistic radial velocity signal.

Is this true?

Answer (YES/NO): NO